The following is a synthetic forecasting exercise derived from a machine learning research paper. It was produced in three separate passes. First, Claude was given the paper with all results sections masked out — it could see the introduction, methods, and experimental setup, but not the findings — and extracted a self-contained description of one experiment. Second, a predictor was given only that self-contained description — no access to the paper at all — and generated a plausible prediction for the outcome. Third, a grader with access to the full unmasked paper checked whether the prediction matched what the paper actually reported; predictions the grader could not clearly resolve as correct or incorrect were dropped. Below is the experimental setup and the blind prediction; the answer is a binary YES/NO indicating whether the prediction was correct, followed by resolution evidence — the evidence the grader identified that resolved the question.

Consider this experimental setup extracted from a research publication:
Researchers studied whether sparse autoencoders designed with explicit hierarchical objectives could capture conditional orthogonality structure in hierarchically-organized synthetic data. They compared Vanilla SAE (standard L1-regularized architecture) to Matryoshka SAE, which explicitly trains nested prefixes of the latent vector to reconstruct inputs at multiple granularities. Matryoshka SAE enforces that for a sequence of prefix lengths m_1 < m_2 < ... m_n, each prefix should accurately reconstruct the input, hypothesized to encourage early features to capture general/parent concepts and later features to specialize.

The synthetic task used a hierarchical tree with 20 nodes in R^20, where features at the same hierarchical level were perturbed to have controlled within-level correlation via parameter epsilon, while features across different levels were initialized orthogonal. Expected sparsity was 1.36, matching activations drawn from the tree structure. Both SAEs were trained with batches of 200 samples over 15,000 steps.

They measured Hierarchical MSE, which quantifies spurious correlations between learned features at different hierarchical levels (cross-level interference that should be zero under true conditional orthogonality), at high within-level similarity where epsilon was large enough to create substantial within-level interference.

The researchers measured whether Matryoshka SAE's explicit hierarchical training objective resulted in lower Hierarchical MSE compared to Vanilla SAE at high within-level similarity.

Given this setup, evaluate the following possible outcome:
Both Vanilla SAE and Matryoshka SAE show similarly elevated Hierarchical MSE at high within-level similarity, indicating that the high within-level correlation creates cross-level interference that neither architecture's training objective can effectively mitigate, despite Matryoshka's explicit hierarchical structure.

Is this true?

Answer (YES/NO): NO